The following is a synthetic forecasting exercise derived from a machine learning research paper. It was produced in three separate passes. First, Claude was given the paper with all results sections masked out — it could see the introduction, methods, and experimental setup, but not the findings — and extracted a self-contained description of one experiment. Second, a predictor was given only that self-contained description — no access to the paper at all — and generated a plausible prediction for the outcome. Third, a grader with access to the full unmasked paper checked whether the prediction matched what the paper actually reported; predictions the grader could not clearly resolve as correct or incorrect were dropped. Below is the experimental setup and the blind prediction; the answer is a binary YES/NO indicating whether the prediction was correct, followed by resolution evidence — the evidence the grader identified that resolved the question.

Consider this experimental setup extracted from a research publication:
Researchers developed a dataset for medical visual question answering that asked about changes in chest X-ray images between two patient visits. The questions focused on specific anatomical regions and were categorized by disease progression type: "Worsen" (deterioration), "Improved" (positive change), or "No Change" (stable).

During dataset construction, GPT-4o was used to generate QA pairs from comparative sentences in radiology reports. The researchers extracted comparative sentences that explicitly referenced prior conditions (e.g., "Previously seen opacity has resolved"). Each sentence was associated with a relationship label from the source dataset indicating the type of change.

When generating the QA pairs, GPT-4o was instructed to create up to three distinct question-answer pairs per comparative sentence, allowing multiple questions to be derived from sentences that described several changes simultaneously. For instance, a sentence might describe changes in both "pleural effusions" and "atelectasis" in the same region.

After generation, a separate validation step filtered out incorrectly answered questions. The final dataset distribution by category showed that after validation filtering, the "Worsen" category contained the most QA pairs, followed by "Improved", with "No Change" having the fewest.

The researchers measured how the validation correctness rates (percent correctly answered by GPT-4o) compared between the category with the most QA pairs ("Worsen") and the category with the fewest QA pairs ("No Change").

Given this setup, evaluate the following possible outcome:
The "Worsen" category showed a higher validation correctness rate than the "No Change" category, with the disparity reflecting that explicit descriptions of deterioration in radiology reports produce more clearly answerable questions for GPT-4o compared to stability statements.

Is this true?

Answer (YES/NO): NO